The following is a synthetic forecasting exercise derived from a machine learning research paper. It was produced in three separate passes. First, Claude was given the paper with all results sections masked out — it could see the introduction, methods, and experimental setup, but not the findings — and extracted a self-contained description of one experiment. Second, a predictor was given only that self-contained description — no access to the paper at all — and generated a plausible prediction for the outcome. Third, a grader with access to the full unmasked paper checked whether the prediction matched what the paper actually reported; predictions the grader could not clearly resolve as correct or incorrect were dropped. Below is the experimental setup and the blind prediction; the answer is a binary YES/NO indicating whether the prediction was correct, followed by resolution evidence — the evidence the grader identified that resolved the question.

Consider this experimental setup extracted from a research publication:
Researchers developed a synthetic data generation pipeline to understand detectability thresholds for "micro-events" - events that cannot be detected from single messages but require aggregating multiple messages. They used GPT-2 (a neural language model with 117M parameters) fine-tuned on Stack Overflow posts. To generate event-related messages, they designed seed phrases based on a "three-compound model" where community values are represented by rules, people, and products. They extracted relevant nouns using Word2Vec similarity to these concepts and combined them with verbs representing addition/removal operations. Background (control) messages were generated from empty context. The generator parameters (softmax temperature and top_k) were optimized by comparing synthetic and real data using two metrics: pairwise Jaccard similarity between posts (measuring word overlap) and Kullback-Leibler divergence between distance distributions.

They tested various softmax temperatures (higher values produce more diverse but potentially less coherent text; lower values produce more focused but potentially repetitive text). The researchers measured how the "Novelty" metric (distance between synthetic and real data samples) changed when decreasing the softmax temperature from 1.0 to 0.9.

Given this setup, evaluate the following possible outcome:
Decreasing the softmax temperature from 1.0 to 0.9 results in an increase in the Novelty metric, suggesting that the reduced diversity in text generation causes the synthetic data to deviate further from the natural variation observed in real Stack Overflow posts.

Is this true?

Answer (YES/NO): YES